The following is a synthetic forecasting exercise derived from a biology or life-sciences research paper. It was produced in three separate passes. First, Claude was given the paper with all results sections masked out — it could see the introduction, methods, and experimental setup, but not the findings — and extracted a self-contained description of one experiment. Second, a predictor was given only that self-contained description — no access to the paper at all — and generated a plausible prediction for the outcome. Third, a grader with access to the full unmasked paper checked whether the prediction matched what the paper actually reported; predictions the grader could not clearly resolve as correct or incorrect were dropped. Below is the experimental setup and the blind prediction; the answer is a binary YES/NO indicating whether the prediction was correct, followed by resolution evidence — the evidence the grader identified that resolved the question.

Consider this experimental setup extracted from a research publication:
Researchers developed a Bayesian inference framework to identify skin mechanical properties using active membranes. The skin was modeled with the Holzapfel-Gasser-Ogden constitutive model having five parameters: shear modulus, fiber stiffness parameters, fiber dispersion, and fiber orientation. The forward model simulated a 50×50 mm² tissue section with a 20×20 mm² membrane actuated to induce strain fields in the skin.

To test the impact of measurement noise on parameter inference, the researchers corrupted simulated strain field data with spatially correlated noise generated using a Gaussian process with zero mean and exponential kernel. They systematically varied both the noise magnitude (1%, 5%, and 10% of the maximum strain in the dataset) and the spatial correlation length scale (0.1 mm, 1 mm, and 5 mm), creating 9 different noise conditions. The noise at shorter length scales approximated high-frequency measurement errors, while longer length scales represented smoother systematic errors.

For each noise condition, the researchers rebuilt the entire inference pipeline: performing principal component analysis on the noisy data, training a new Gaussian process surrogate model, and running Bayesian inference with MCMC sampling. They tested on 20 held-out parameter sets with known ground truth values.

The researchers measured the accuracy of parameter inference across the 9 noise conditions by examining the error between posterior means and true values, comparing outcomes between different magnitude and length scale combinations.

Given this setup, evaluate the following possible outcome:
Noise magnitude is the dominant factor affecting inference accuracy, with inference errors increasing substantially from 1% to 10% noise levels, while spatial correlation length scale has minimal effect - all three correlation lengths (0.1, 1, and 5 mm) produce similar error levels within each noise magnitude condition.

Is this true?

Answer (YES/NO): NO